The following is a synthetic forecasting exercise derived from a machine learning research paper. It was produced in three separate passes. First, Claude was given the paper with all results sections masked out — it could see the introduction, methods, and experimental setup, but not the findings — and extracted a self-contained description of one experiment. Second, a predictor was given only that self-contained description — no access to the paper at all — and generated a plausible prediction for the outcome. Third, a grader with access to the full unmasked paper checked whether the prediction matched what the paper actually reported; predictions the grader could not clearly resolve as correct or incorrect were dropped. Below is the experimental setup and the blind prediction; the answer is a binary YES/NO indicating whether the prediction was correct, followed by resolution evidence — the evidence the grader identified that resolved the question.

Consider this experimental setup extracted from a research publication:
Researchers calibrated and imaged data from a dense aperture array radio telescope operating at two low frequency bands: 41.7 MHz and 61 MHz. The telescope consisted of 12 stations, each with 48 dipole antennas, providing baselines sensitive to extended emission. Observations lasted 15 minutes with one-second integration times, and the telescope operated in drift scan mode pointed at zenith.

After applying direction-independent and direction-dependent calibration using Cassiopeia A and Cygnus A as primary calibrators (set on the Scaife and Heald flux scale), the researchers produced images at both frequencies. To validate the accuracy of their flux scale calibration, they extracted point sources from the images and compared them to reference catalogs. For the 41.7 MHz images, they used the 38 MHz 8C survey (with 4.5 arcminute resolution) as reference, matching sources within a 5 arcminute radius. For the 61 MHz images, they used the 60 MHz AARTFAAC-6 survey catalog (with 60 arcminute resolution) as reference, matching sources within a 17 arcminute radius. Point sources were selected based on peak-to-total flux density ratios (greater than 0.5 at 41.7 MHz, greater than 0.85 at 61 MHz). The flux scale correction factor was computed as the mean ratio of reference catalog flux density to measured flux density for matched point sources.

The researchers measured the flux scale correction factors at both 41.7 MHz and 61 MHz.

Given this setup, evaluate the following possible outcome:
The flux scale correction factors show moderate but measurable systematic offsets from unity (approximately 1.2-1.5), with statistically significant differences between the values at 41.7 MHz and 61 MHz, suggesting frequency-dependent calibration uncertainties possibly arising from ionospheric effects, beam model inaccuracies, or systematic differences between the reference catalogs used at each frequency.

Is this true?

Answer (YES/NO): NO